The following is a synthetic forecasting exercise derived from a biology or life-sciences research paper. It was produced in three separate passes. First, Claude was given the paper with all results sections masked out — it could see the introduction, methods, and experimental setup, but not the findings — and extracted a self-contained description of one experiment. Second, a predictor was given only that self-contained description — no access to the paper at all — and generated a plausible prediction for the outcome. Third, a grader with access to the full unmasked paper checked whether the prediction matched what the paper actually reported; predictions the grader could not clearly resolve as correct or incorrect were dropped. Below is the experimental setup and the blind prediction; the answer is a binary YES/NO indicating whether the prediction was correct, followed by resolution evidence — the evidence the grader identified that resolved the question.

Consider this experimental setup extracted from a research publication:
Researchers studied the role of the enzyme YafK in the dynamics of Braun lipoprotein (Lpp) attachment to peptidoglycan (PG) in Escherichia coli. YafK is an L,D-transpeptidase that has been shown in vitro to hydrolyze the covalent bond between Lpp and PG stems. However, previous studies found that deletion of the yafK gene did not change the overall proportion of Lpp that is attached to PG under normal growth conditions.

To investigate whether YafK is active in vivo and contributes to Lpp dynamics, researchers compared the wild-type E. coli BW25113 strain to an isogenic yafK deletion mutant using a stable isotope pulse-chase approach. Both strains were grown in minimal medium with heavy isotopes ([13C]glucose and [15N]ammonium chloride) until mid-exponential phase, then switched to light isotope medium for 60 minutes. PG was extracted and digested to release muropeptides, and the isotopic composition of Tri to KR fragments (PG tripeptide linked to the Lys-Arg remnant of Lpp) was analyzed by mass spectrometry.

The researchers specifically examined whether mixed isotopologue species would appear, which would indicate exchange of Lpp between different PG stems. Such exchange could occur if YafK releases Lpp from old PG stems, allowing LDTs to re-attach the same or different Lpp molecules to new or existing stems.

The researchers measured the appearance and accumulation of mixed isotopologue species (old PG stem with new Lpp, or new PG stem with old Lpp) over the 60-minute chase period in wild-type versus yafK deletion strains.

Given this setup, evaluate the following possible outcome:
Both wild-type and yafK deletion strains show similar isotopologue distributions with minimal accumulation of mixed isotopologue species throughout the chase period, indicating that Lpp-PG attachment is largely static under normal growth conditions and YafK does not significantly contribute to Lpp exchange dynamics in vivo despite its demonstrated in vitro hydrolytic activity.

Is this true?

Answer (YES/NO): NO